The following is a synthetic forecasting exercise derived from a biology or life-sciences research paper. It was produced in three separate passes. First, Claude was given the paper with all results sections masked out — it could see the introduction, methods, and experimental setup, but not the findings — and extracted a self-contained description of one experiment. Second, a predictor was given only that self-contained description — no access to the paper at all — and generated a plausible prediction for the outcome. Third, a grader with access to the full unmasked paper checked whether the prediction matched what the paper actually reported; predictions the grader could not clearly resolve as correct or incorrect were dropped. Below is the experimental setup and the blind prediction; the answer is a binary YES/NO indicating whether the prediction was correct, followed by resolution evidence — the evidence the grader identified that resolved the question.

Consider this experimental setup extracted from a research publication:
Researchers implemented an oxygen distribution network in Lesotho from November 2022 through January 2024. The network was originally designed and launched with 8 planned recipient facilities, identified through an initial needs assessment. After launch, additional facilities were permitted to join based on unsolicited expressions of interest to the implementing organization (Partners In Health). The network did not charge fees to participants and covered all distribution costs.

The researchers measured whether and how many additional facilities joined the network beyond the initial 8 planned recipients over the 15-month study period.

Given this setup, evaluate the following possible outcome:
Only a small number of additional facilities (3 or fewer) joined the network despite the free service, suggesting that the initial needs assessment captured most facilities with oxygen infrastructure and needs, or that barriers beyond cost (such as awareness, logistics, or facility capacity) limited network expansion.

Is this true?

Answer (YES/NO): NO